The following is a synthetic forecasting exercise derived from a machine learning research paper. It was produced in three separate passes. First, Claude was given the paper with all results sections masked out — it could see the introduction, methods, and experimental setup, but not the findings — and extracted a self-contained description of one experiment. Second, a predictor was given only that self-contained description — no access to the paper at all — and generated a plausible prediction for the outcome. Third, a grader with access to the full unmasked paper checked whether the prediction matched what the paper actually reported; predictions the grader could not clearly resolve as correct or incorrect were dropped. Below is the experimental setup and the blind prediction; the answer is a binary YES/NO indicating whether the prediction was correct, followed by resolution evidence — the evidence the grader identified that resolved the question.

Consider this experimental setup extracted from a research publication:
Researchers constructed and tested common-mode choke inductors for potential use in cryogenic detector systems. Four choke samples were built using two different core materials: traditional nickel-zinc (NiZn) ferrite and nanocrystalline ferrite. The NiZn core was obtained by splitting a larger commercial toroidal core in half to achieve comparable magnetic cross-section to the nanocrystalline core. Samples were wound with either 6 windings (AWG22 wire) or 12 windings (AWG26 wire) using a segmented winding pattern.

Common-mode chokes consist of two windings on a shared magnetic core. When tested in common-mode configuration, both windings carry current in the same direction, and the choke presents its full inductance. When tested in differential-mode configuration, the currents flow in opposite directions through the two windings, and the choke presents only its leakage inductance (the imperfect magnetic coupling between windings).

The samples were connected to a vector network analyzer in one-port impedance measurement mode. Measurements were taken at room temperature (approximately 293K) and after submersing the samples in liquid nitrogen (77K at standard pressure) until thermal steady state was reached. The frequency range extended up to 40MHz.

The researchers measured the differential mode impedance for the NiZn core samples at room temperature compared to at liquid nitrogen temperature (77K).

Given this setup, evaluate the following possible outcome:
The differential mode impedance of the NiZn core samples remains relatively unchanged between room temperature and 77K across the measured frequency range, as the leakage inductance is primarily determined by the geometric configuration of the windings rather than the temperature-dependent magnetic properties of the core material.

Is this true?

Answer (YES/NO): NO